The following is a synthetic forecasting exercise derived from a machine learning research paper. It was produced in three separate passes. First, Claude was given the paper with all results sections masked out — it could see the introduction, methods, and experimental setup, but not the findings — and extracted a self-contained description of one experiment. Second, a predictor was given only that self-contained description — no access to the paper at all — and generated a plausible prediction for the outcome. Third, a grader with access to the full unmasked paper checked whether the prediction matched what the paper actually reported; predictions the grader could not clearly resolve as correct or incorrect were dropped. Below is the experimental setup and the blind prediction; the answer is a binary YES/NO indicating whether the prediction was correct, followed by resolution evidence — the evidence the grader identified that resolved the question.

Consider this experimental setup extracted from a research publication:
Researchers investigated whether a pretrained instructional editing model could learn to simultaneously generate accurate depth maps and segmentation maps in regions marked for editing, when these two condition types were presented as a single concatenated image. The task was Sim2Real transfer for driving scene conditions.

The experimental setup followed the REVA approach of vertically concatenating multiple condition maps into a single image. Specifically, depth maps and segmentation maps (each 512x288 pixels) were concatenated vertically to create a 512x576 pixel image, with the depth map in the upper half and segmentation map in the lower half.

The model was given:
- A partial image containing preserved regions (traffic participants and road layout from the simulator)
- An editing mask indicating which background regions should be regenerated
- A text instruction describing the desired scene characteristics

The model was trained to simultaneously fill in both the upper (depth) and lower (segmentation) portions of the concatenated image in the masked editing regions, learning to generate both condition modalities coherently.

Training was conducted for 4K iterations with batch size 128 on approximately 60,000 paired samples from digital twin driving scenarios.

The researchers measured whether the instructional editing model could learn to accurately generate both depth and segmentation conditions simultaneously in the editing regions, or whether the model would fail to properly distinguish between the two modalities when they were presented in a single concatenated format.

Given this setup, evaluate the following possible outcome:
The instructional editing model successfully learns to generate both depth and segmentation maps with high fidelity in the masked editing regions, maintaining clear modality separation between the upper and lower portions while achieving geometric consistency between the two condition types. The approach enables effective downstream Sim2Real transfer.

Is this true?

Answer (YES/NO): YES